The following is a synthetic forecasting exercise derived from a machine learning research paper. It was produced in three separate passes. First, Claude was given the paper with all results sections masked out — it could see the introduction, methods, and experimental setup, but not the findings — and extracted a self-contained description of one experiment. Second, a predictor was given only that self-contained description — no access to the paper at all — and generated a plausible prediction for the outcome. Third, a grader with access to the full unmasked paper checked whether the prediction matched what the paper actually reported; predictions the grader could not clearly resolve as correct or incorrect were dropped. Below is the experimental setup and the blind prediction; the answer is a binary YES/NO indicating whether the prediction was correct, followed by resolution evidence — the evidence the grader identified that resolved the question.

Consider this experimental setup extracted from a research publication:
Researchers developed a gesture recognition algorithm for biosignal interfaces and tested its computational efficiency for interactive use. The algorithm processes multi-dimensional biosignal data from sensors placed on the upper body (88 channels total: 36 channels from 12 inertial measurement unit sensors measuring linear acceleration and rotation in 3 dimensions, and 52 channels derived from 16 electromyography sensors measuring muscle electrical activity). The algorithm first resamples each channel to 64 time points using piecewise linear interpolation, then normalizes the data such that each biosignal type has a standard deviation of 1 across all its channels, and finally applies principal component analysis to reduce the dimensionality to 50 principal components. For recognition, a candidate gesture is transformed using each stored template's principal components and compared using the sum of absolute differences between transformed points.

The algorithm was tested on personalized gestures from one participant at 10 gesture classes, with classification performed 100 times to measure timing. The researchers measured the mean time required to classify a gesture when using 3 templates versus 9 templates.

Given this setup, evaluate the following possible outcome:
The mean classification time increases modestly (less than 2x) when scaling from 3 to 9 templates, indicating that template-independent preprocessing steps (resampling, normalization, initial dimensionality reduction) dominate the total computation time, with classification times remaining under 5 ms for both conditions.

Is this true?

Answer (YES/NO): NO